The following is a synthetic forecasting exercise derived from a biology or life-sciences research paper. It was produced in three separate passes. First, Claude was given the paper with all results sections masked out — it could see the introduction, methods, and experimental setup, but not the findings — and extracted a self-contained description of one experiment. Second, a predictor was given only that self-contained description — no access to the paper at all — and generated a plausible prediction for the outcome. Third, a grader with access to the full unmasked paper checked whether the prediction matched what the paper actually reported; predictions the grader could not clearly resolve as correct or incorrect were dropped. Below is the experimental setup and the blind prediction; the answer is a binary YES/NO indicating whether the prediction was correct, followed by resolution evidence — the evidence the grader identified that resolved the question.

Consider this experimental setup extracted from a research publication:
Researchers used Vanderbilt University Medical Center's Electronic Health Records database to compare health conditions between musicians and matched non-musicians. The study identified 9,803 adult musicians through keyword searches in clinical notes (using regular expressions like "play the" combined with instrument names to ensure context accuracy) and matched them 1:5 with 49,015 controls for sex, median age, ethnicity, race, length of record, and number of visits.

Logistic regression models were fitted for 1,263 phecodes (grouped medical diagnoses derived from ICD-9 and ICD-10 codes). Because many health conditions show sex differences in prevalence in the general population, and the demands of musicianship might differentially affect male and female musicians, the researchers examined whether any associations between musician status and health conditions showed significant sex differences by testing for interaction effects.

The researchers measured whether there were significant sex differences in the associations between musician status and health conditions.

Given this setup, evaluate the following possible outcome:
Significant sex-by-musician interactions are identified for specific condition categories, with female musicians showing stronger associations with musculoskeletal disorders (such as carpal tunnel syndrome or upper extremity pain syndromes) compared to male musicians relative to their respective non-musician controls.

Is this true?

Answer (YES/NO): NO